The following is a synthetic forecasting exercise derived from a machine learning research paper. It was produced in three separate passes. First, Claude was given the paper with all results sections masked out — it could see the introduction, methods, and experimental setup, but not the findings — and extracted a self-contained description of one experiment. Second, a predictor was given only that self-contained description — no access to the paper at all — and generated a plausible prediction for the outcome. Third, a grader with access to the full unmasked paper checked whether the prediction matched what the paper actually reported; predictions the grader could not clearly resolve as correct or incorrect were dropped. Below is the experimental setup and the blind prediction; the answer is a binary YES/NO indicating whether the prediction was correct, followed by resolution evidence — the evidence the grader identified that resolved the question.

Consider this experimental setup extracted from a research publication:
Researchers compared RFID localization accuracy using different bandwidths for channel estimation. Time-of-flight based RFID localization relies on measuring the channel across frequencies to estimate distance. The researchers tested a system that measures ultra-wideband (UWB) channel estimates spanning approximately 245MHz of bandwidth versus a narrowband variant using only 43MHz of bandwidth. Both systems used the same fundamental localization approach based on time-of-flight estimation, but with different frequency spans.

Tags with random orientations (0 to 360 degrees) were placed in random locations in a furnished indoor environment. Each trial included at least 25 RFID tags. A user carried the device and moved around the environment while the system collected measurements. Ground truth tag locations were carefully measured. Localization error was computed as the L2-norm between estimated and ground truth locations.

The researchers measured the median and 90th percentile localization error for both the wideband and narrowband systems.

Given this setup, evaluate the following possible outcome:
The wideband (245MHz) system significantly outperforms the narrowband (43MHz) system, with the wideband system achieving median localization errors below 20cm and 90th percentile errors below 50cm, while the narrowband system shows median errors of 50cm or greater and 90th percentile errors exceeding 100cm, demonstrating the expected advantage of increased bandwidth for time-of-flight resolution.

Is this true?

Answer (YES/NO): YES